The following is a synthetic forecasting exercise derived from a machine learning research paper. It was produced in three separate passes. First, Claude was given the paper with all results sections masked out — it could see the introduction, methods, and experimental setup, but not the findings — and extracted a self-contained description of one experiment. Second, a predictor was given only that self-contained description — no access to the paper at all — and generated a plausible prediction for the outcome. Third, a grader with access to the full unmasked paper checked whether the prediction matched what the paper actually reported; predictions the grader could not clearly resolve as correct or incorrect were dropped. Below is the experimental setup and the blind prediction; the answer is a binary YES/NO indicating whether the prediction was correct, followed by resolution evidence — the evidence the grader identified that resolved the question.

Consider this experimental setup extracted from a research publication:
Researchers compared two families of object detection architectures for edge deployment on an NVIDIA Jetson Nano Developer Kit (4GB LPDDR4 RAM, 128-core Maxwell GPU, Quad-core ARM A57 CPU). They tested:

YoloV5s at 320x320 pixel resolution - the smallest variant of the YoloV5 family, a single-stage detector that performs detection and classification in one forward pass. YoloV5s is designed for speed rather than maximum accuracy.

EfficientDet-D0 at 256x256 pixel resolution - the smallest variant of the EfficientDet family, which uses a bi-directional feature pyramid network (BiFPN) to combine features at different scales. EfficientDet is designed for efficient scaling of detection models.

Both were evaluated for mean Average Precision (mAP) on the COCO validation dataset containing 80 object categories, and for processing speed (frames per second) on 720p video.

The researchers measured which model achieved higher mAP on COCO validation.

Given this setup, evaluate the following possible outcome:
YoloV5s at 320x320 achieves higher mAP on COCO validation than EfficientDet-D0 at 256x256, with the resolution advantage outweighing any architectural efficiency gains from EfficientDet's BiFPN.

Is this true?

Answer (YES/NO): NO